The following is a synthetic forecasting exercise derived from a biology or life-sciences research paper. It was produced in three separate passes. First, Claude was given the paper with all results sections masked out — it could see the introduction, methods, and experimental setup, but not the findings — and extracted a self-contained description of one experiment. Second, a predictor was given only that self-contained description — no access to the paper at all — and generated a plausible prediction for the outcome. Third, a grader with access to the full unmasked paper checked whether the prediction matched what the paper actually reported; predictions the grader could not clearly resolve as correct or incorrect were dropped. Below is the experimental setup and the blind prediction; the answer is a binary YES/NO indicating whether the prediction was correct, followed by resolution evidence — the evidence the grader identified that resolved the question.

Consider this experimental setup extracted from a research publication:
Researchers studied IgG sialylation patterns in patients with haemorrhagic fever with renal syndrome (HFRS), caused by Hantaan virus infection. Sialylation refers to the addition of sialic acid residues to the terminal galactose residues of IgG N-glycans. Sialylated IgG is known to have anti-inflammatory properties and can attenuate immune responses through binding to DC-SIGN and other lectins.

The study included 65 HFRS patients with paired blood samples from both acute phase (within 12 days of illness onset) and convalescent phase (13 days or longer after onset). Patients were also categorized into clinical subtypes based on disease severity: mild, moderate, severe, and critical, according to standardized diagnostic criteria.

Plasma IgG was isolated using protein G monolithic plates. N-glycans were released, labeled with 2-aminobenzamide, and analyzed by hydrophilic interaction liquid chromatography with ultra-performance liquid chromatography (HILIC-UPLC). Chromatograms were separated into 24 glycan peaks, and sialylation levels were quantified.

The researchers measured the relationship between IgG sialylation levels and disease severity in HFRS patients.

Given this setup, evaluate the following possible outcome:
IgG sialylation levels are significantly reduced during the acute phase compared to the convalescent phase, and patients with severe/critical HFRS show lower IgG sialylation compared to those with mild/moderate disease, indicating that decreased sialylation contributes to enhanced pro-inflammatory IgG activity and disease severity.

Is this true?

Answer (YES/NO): NO